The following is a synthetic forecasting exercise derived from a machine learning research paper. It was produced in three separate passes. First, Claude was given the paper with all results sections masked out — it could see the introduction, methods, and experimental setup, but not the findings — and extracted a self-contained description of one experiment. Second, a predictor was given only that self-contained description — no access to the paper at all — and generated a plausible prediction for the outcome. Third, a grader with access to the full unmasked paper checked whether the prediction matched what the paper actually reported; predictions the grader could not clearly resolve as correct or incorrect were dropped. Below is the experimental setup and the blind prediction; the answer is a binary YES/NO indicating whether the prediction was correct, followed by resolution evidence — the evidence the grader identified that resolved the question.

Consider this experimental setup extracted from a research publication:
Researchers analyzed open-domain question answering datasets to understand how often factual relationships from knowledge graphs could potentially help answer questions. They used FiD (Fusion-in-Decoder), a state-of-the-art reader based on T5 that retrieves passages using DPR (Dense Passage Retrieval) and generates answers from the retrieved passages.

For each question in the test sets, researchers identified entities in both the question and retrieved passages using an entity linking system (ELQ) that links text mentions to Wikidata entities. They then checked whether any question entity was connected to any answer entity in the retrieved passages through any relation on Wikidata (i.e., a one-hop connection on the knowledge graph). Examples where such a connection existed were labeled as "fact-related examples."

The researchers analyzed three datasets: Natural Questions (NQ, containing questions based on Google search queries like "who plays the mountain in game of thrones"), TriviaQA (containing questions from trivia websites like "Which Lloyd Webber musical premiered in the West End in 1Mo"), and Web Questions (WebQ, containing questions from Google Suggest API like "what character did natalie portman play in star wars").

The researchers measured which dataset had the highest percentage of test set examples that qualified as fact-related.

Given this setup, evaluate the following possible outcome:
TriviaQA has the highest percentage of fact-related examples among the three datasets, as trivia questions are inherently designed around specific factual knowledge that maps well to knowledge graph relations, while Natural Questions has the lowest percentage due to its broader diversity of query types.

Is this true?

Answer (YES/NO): NO